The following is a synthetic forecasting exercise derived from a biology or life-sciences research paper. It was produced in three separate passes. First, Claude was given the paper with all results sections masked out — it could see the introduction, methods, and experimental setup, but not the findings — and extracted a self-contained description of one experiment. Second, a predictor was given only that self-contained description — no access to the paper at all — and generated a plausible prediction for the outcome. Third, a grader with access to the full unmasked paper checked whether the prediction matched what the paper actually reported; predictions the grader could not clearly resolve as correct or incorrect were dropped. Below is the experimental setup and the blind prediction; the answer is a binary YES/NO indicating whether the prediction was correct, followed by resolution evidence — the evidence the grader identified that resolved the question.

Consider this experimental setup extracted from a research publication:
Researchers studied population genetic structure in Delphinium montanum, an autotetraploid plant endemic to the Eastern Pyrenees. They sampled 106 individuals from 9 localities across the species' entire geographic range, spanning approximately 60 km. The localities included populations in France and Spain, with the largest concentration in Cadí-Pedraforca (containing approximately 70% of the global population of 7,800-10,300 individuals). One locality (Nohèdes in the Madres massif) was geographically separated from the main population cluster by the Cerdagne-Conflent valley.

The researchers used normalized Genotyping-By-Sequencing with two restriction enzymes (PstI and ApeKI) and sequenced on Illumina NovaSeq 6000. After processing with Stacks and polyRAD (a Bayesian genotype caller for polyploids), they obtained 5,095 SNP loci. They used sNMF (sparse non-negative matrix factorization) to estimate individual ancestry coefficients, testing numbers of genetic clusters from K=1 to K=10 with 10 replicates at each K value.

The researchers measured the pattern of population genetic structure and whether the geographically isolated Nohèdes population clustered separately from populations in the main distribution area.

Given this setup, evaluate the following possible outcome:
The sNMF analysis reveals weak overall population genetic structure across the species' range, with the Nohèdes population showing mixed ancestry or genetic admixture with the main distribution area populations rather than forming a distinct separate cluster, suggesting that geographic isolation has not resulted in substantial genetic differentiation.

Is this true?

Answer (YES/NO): NO